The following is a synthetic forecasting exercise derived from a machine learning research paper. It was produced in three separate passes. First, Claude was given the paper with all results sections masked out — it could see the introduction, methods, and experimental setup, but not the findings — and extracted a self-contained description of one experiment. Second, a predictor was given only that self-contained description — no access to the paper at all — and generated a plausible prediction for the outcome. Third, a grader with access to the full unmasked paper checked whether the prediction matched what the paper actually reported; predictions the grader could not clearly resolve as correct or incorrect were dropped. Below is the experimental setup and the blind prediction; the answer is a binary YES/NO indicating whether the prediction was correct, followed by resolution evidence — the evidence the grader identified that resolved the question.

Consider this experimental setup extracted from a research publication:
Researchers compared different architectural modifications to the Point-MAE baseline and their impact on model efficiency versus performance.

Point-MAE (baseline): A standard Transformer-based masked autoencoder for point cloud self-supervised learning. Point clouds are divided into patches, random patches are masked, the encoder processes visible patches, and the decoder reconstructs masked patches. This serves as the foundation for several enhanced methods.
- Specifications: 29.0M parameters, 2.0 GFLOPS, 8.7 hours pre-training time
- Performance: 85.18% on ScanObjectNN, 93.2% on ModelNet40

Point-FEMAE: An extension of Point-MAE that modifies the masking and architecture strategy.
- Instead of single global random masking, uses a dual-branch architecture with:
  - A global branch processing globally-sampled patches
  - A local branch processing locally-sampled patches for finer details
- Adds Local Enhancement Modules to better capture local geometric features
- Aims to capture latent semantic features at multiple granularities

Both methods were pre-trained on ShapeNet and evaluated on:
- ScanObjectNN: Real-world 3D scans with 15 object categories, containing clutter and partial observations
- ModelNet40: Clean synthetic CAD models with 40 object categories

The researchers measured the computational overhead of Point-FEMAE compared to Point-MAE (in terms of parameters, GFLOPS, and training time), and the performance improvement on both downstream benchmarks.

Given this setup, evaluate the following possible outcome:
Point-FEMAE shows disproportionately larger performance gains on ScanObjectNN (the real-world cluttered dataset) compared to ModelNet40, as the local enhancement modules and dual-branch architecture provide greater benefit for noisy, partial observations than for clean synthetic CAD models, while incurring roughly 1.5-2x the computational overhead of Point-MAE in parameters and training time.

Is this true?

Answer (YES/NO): NO